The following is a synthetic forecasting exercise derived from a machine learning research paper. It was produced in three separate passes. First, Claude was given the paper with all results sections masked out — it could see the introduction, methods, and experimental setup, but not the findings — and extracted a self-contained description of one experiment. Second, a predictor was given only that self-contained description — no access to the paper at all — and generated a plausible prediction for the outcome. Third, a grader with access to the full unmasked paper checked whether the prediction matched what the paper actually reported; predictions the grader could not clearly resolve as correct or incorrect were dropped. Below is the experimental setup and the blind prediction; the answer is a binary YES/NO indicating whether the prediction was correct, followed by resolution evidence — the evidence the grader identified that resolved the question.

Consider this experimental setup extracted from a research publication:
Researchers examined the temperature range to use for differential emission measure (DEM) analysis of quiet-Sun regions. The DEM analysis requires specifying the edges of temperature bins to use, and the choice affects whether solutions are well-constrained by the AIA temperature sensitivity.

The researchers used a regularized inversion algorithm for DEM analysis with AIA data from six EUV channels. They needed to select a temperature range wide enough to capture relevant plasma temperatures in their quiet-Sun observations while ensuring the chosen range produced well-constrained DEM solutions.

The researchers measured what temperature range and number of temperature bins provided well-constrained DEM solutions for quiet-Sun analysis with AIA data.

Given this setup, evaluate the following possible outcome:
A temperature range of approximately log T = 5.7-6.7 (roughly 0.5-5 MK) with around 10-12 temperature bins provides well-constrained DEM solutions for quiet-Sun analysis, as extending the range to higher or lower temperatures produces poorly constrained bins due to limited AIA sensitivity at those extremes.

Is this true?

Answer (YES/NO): NO